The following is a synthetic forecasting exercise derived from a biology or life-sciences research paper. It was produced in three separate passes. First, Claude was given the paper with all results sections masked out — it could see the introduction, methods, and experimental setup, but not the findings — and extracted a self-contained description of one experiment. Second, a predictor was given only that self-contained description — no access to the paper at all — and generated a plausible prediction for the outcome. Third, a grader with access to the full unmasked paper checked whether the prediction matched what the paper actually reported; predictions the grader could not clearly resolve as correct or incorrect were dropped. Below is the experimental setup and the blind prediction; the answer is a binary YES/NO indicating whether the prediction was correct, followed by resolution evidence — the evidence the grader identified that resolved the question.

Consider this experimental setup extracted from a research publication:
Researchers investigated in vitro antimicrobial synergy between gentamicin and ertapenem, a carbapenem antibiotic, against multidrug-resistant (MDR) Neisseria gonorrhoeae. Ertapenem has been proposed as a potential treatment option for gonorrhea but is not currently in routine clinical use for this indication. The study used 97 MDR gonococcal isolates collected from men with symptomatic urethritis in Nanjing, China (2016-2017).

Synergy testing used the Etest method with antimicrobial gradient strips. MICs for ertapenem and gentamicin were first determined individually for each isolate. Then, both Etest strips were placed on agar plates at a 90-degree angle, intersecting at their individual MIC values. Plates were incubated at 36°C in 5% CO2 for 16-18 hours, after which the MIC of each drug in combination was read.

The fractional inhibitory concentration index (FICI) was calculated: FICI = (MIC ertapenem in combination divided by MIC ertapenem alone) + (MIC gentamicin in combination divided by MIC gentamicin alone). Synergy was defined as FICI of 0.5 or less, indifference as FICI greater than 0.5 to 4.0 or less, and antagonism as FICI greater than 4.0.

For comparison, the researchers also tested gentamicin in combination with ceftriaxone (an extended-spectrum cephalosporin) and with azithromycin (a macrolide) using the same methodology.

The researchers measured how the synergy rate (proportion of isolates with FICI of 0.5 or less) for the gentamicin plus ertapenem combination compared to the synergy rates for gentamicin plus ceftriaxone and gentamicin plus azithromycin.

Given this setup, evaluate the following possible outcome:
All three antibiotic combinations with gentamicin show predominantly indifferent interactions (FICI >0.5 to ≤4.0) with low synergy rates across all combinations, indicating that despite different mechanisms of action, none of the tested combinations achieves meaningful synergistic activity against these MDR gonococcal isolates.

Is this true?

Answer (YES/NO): NO